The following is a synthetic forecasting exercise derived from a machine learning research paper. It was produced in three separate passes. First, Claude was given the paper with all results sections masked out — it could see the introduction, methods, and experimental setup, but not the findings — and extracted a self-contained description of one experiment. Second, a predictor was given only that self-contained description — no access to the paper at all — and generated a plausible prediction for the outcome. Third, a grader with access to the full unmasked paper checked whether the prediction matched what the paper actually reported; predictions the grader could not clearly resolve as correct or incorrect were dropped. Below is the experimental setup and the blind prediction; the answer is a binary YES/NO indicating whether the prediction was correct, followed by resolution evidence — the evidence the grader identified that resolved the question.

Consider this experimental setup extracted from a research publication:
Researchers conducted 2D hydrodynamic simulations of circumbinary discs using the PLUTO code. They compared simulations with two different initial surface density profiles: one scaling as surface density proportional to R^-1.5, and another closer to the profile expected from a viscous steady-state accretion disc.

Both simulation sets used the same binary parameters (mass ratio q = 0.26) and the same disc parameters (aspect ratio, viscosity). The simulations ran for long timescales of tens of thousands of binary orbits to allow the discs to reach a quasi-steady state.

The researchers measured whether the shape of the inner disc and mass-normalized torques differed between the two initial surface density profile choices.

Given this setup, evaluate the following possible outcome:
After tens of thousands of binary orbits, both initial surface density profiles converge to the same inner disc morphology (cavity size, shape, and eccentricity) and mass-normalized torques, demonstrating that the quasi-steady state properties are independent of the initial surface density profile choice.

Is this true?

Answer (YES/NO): YES